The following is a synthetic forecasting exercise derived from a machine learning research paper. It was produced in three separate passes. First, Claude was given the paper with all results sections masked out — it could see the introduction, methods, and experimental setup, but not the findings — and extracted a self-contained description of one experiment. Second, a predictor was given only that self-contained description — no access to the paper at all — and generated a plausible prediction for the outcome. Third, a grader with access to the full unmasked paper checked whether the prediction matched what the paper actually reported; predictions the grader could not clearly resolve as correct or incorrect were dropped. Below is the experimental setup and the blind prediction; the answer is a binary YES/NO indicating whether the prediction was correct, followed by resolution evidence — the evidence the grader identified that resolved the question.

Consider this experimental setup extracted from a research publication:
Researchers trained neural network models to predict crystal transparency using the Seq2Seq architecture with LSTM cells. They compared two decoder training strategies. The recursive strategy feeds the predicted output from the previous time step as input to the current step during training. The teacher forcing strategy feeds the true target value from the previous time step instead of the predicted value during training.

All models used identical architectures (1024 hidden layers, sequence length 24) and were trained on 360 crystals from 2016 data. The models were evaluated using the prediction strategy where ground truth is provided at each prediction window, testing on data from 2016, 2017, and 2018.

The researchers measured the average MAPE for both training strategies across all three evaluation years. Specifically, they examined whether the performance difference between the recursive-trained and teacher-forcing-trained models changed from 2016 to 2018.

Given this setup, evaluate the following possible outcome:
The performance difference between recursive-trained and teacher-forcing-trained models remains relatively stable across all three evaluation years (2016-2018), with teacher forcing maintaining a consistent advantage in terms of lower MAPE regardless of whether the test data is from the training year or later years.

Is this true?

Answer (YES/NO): NO